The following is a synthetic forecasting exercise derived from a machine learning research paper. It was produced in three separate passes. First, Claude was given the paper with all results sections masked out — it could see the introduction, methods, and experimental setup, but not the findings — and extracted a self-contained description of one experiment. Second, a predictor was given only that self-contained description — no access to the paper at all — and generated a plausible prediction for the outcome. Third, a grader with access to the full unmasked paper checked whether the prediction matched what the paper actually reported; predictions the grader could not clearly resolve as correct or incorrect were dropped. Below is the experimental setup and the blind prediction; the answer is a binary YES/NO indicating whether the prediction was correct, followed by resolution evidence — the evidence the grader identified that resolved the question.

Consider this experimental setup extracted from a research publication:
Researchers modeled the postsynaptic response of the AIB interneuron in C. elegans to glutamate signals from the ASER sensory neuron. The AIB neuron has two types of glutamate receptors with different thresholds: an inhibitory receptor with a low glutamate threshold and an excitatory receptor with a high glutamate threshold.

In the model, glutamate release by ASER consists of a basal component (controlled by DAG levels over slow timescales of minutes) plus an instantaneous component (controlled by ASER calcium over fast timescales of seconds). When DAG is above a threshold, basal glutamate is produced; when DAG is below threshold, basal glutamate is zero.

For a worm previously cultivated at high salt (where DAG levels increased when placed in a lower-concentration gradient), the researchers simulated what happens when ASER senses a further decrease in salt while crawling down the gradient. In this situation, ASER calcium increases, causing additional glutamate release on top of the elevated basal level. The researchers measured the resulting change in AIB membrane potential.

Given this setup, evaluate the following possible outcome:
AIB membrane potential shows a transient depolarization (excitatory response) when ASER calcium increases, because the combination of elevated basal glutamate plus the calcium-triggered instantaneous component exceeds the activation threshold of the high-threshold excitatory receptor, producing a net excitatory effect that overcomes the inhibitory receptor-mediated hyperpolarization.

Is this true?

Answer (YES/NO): YES